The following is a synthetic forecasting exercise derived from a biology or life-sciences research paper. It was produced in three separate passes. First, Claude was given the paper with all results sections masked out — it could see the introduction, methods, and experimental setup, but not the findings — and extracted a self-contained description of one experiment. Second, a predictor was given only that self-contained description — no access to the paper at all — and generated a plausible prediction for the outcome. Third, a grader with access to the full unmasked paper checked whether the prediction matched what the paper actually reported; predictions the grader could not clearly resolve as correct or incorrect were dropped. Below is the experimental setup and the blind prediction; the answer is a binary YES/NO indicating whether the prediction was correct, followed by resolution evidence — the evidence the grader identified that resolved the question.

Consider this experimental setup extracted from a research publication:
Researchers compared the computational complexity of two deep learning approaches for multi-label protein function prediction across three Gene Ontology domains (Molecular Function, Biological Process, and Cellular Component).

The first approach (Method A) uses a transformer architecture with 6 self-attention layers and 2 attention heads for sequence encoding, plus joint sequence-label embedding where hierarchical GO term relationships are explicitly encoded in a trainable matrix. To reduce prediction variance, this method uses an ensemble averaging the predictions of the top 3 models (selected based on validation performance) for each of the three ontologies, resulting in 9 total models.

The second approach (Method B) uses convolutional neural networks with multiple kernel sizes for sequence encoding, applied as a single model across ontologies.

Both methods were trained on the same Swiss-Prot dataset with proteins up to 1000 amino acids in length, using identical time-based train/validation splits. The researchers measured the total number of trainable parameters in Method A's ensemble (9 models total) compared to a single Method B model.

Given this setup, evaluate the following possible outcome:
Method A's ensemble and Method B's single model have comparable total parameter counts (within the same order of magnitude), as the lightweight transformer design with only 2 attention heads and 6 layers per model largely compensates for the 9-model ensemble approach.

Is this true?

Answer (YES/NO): NO